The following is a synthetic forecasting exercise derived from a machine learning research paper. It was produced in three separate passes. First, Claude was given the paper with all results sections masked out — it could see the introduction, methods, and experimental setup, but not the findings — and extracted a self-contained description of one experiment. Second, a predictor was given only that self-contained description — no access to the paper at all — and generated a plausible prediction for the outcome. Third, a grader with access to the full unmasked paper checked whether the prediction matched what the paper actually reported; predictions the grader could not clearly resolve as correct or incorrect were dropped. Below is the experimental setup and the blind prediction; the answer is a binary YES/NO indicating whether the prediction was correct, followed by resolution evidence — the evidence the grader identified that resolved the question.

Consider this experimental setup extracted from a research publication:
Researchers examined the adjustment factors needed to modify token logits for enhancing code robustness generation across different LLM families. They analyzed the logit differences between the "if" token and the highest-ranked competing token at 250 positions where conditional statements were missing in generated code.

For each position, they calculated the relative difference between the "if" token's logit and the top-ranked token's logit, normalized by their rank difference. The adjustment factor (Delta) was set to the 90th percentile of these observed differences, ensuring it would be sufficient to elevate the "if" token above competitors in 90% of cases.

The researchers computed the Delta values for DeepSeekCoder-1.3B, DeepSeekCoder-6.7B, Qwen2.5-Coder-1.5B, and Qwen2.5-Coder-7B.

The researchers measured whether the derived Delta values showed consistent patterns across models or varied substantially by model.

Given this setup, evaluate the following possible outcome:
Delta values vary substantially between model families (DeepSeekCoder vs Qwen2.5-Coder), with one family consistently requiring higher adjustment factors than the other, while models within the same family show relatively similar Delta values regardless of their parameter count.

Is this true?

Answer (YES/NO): NO